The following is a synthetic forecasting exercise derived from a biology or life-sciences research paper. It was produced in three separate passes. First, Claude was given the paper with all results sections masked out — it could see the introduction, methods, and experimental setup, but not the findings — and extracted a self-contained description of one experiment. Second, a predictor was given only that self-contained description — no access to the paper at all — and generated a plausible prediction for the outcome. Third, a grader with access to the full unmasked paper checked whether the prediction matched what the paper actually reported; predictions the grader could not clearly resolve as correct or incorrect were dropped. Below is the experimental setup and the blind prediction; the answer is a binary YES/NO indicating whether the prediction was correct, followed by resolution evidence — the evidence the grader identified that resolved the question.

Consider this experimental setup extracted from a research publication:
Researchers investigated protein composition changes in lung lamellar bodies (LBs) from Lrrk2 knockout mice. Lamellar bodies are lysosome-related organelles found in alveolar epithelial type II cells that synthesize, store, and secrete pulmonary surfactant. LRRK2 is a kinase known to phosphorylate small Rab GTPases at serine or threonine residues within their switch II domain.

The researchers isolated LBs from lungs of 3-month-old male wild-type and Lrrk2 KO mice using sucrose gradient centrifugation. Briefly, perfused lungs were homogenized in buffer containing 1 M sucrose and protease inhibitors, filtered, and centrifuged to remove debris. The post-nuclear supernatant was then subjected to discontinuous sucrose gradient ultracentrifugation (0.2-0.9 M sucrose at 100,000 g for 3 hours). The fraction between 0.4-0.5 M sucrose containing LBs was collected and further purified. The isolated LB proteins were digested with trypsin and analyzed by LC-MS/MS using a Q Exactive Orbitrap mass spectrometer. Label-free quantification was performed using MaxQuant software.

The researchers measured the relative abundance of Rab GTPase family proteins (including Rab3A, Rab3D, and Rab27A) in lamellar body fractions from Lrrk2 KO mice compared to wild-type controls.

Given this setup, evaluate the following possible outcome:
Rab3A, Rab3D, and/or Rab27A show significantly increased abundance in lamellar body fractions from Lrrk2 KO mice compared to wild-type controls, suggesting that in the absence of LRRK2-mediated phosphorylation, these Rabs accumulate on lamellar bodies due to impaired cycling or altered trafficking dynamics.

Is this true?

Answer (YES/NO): YES